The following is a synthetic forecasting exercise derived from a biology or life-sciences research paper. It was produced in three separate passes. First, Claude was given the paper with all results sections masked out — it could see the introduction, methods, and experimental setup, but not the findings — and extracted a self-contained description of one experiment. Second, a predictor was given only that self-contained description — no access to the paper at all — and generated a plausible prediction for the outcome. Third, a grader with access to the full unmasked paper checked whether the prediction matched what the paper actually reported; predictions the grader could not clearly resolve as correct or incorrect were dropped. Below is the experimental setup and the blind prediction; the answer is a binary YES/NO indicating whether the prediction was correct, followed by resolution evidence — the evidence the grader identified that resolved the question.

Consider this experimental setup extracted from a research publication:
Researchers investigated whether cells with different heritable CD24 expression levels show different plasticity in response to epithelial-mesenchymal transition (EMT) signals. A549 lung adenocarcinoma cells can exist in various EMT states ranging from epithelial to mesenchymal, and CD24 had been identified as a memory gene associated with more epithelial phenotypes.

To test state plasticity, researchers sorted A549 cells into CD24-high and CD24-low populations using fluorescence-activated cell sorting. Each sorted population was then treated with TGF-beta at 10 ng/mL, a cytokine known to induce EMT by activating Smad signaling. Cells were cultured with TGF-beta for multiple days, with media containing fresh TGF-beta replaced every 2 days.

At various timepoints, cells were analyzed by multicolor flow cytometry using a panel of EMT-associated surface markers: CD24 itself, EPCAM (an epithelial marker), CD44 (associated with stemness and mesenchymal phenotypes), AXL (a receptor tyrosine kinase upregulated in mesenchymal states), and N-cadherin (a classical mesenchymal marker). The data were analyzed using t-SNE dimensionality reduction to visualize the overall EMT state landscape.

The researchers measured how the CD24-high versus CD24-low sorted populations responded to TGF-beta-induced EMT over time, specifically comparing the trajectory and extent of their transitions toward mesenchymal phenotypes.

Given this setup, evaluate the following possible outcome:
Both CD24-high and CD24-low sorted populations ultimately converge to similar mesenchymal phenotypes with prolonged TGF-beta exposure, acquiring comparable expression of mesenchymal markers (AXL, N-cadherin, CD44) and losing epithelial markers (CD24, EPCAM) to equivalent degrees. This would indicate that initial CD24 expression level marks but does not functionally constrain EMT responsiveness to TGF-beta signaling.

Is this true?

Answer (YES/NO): NO